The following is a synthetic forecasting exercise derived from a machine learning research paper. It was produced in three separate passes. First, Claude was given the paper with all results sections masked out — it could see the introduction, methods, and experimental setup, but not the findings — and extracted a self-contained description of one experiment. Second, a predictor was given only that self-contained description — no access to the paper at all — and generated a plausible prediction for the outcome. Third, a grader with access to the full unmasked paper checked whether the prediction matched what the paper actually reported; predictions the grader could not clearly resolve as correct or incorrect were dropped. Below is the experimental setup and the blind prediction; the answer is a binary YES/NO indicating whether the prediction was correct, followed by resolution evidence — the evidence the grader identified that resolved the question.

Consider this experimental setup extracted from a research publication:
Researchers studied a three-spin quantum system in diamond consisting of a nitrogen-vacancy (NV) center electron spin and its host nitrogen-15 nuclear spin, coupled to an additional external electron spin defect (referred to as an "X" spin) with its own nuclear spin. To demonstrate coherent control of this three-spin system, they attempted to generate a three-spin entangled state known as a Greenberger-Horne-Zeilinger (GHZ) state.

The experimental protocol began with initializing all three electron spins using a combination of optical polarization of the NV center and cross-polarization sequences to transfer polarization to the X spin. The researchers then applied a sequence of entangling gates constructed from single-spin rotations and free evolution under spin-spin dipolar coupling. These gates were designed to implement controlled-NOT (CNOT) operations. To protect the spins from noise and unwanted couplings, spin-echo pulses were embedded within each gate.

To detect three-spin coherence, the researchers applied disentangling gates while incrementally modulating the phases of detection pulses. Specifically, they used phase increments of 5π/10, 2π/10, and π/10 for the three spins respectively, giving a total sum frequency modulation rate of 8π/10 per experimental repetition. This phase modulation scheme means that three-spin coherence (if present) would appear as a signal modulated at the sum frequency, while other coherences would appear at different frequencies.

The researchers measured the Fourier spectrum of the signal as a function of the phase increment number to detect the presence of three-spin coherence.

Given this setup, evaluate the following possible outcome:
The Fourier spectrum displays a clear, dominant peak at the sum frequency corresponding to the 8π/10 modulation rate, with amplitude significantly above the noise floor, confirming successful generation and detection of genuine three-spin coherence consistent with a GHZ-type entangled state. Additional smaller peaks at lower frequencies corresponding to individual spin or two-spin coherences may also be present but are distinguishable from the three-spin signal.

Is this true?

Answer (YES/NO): NO